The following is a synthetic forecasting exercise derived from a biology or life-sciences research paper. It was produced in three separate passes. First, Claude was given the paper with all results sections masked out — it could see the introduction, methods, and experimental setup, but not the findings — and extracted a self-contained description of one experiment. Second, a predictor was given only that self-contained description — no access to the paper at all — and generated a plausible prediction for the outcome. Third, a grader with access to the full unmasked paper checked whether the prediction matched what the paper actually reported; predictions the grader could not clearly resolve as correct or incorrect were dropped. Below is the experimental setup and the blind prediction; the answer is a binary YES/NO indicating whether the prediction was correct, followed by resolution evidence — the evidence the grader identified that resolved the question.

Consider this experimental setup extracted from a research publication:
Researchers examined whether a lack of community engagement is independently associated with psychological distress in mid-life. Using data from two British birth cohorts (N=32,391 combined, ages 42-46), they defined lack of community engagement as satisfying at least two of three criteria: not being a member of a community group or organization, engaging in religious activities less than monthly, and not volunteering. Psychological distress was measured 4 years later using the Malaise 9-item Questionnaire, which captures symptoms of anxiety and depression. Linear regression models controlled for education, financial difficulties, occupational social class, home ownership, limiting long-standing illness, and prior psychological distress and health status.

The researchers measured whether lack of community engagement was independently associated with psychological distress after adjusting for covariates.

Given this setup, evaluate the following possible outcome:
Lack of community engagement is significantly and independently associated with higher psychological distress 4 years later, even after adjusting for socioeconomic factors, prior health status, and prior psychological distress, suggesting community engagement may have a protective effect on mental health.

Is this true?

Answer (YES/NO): NO